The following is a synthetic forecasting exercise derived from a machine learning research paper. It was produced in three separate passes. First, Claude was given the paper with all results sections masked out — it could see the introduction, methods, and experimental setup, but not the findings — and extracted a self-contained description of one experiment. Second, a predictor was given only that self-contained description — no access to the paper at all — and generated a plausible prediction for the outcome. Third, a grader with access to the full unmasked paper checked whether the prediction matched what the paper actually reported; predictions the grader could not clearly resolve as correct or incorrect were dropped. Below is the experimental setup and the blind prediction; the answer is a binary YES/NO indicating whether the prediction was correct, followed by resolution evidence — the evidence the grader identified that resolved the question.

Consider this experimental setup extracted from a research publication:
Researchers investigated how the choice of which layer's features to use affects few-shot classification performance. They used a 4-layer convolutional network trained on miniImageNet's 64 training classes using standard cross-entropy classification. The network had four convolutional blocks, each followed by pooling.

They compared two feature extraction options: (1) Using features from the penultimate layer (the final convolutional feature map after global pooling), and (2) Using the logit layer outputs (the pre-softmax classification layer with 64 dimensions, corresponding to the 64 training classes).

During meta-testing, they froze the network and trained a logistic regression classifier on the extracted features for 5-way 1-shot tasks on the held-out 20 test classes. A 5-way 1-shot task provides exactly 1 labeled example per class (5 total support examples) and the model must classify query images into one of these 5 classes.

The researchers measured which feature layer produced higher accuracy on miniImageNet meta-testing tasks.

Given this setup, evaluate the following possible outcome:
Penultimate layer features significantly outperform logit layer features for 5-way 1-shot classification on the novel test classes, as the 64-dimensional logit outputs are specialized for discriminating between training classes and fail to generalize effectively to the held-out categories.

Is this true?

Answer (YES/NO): NO